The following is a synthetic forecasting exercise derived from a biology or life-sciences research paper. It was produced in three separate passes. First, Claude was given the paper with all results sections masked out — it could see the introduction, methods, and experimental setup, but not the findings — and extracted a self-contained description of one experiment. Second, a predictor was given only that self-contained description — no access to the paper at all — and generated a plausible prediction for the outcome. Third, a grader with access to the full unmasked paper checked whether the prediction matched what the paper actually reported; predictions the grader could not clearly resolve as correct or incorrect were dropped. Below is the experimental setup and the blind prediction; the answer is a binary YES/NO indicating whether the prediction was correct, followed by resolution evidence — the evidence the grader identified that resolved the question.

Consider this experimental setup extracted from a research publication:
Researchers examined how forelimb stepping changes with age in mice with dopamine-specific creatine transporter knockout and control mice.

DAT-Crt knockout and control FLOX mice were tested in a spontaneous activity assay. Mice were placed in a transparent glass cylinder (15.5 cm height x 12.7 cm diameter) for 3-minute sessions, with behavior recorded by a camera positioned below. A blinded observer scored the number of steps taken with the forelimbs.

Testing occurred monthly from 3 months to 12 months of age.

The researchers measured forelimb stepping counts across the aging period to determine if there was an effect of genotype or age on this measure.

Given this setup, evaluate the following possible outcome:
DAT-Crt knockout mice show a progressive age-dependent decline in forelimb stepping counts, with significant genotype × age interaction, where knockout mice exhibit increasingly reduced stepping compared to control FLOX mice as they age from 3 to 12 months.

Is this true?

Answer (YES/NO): NO